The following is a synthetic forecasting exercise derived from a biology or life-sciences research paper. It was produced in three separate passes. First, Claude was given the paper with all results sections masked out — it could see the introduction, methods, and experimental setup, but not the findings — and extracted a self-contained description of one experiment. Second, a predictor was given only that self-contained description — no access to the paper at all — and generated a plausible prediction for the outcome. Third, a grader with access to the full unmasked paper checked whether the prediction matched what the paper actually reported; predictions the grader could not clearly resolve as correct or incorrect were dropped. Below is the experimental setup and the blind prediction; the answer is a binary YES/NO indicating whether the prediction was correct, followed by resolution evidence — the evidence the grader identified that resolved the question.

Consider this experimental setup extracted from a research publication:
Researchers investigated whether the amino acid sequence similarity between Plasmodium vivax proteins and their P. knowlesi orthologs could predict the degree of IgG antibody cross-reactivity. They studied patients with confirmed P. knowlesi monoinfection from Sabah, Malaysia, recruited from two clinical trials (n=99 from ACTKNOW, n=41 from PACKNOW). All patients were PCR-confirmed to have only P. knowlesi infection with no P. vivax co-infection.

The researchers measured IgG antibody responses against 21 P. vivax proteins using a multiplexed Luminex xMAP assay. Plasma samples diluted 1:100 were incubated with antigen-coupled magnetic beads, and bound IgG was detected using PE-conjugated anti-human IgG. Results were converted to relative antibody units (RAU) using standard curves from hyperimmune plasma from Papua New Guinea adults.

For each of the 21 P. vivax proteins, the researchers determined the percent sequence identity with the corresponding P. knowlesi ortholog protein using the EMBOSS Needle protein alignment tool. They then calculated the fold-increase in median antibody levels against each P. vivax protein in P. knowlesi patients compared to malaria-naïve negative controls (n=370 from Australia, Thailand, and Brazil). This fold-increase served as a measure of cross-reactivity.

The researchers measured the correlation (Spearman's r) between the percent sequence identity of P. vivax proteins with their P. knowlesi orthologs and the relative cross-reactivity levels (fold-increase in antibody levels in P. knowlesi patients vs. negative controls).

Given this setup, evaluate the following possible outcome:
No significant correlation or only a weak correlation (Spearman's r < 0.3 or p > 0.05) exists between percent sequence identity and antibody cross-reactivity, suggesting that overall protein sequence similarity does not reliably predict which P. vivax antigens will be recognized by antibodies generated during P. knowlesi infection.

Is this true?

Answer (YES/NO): NO